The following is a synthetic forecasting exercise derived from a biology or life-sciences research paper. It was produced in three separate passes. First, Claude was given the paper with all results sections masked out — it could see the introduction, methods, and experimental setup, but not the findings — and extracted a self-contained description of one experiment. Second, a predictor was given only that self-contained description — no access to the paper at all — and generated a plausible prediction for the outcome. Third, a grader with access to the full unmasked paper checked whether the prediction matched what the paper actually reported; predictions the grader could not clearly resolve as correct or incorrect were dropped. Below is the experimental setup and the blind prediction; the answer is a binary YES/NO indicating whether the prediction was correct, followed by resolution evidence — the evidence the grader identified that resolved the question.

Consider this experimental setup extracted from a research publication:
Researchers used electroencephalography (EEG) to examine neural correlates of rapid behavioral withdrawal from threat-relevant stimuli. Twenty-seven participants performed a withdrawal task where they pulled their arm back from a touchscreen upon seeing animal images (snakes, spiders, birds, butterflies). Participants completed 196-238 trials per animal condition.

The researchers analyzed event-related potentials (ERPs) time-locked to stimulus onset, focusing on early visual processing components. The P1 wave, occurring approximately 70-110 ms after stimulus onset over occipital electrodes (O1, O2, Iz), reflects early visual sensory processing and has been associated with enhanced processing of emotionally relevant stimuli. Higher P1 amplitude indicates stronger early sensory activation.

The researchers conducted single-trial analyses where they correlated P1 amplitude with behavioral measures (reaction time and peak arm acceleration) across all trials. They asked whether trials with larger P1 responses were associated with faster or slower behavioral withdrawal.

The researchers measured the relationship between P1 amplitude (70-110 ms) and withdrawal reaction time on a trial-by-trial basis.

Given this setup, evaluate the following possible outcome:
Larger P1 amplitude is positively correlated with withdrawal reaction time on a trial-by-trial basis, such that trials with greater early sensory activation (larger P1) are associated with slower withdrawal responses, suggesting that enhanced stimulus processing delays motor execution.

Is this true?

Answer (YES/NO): NO